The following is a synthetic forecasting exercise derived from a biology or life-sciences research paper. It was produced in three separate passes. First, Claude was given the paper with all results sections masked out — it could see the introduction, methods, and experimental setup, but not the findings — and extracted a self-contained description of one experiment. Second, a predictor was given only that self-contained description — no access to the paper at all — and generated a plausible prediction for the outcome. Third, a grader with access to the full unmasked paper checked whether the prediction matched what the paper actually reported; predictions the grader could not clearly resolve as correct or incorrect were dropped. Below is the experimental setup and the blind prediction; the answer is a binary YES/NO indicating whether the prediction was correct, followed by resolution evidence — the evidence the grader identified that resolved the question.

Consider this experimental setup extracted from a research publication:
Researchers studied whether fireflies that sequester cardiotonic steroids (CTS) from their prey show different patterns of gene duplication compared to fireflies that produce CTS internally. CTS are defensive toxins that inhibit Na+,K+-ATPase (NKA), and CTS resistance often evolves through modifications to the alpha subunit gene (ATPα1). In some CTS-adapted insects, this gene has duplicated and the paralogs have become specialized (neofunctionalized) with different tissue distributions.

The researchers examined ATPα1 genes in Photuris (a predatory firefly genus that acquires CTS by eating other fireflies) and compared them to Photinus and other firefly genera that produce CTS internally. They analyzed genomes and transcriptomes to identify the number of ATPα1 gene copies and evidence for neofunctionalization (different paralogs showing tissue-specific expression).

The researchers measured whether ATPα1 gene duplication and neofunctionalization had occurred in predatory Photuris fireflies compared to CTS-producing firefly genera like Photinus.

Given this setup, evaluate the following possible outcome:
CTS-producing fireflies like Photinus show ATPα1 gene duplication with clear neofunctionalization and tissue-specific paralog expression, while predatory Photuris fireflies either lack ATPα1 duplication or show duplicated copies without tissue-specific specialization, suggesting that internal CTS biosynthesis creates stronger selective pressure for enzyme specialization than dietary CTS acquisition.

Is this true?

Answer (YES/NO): NO